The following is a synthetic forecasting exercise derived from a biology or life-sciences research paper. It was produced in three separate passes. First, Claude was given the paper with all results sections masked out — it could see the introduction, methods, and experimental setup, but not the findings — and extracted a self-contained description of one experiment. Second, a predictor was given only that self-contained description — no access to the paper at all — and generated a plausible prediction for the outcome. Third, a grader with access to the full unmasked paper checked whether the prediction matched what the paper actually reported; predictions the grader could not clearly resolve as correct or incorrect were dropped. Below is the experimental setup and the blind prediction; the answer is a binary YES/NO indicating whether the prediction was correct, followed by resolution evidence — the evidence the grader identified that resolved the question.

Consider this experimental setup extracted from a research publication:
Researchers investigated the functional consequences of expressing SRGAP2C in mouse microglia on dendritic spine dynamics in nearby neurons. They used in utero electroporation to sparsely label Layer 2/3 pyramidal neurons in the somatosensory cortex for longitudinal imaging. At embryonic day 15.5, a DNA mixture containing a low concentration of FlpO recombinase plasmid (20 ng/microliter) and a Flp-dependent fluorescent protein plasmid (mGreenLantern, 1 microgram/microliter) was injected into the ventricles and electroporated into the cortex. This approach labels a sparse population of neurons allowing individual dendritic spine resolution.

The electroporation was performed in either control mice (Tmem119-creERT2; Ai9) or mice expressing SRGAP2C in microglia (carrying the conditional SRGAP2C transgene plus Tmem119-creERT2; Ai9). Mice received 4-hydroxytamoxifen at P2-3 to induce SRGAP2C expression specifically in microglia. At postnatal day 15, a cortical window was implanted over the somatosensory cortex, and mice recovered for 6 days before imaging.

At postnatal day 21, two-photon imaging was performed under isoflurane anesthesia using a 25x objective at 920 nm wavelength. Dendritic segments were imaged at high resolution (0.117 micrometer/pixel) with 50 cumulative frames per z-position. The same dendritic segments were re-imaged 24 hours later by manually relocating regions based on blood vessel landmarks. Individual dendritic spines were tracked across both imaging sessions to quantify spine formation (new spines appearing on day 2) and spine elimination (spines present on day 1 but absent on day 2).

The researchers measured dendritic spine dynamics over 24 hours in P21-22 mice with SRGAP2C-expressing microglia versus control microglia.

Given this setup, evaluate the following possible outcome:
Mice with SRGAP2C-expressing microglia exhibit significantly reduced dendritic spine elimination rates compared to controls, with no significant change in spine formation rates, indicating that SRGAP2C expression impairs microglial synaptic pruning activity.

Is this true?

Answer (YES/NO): YES